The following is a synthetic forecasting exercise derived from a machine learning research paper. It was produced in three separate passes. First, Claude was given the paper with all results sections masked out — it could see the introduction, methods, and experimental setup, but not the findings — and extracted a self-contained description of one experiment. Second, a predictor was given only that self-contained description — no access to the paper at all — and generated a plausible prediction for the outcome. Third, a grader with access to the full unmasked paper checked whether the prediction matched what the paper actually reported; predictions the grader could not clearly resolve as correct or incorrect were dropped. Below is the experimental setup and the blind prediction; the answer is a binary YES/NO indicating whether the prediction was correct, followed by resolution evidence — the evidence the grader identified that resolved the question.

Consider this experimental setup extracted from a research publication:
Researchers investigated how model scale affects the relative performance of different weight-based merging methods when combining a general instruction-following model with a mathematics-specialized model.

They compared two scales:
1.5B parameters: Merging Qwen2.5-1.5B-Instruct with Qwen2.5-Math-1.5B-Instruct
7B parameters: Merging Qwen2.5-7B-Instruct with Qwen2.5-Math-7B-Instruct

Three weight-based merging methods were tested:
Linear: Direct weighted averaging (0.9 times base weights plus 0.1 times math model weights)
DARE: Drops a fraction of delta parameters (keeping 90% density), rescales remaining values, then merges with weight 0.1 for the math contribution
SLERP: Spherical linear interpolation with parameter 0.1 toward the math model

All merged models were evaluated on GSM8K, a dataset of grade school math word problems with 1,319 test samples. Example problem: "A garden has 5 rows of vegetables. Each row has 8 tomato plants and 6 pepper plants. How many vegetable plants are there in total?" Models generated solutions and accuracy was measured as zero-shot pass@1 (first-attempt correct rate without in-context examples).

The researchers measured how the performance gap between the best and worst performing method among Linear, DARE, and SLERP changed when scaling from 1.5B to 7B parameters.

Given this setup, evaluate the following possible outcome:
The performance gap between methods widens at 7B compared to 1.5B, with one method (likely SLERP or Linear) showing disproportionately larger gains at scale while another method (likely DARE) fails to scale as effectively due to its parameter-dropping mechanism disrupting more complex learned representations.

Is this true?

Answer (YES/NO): NO